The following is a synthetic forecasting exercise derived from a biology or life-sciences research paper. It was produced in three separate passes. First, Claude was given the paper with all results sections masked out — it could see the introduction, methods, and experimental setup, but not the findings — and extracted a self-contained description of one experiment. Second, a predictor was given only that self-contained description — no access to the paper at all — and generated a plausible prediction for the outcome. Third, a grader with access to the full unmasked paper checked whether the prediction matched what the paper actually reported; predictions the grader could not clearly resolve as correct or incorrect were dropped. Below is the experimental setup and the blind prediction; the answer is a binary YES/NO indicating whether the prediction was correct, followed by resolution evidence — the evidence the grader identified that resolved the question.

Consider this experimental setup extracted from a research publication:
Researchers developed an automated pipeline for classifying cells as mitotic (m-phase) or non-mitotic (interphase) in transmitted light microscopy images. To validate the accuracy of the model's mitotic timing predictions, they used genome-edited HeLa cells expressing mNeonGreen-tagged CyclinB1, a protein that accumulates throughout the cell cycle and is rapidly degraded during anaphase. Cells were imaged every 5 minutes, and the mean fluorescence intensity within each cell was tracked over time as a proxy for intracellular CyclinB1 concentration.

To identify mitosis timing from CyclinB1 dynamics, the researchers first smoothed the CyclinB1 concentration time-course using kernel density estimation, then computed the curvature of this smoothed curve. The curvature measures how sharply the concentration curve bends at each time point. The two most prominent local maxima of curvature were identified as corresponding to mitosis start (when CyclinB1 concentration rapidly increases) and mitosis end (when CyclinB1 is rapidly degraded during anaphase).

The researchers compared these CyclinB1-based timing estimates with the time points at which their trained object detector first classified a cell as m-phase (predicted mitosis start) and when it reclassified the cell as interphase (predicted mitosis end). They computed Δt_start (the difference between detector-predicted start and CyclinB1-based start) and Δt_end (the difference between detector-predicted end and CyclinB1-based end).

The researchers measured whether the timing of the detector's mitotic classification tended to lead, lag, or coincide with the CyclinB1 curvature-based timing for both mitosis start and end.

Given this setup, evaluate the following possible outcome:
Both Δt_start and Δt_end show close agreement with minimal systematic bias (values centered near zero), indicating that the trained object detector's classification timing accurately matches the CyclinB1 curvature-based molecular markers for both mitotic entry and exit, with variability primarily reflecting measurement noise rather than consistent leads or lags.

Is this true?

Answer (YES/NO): NO